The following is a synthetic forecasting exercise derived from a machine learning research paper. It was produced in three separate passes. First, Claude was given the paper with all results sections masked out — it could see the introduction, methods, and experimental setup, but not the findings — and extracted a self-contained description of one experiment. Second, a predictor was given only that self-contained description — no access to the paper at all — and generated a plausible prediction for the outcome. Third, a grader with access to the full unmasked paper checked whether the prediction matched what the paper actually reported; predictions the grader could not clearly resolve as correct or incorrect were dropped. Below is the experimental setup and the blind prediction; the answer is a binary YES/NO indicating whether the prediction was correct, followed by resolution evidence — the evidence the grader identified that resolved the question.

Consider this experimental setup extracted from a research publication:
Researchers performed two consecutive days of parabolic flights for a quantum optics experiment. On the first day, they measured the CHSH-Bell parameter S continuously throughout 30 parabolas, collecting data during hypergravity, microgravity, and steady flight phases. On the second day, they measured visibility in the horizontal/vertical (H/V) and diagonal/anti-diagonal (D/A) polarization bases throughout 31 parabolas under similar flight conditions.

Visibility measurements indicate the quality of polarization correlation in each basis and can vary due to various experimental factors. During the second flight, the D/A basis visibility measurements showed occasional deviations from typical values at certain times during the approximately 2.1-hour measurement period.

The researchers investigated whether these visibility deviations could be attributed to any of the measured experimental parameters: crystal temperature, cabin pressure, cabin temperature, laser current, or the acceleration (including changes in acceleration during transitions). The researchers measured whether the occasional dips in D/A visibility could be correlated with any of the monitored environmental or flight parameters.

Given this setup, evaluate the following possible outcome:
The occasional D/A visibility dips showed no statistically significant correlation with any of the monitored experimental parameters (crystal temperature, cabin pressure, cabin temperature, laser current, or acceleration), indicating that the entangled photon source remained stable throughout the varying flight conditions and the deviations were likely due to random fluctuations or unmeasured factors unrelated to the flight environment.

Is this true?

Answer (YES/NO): NO